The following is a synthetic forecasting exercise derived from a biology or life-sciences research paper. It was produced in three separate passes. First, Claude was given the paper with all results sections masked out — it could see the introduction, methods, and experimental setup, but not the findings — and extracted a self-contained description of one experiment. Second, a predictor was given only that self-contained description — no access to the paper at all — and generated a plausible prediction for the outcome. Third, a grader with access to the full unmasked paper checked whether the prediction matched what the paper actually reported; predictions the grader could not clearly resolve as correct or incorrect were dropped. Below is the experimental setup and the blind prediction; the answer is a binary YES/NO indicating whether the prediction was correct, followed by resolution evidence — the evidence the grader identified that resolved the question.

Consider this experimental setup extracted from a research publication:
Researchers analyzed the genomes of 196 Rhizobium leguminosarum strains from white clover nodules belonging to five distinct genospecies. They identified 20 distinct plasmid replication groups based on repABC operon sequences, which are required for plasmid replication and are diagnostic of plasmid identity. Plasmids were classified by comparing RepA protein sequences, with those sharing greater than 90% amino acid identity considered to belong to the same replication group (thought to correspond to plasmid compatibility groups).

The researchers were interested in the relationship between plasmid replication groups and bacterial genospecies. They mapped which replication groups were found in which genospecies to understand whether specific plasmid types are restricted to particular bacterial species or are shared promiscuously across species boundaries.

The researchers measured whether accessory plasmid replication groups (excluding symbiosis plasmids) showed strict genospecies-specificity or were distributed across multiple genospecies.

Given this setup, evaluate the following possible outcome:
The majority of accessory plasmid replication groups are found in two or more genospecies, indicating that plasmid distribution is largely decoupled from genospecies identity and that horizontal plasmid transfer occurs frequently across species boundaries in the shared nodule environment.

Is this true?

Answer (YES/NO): NO